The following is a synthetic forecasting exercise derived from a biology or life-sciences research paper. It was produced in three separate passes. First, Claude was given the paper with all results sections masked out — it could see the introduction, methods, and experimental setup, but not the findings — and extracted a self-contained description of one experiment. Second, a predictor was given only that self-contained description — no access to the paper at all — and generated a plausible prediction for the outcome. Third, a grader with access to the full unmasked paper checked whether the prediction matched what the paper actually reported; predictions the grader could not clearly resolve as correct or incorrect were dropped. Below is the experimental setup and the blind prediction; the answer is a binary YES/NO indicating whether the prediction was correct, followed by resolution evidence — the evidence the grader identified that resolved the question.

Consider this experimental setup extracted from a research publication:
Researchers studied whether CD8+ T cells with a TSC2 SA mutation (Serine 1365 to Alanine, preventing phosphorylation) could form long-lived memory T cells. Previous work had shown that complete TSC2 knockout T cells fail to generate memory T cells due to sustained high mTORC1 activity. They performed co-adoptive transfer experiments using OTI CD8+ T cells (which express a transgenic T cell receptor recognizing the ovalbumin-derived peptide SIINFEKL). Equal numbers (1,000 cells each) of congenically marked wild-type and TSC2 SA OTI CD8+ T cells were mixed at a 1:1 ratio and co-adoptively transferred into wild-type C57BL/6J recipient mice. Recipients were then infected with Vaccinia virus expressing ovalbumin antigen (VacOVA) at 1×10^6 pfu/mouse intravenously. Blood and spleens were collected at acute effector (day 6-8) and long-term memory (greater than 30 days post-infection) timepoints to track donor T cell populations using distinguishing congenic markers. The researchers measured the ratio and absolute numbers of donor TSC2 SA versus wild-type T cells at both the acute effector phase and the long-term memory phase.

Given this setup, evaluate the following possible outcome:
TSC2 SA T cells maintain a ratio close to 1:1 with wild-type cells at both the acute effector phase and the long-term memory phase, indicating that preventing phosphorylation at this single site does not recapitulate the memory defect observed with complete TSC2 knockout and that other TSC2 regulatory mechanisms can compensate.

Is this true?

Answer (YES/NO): NO